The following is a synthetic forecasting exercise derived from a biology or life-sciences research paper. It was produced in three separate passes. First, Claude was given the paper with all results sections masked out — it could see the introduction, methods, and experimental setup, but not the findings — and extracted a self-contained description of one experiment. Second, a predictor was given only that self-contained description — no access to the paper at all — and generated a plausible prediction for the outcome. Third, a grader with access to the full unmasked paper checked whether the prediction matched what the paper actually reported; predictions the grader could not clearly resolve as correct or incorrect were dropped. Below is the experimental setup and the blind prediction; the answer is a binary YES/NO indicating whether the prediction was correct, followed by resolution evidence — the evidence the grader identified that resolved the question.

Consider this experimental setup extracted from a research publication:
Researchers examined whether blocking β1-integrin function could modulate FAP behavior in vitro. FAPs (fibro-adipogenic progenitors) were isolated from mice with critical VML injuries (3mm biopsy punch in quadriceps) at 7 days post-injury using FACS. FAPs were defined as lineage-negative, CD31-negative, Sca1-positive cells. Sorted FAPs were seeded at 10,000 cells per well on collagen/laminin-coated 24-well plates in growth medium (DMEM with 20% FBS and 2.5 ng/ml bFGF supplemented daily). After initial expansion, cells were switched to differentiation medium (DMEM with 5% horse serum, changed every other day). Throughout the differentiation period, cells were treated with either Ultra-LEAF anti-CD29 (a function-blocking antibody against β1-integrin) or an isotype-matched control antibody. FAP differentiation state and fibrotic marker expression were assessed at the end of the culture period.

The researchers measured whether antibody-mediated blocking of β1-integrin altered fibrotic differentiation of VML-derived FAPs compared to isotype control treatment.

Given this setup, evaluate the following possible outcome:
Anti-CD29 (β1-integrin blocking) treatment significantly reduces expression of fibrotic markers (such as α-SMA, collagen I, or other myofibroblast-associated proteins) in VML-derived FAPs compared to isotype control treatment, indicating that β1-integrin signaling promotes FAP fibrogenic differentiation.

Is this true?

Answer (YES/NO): YES